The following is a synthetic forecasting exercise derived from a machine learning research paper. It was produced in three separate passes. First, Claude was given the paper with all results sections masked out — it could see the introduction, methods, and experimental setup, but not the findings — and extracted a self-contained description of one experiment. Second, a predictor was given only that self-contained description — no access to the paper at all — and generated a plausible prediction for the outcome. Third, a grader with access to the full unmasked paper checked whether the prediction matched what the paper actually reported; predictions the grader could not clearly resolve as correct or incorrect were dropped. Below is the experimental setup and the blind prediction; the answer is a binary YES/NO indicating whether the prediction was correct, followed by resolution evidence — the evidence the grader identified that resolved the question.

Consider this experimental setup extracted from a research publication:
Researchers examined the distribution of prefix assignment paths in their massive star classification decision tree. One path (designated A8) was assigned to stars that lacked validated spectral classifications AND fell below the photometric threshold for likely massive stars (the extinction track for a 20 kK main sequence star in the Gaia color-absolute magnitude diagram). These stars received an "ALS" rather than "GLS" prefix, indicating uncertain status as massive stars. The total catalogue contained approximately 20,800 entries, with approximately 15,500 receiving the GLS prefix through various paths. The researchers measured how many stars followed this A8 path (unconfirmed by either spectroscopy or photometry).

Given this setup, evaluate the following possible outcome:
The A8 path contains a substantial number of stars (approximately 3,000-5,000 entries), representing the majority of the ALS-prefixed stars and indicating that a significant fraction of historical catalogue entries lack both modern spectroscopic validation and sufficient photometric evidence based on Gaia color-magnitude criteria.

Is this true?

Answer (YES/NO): YES